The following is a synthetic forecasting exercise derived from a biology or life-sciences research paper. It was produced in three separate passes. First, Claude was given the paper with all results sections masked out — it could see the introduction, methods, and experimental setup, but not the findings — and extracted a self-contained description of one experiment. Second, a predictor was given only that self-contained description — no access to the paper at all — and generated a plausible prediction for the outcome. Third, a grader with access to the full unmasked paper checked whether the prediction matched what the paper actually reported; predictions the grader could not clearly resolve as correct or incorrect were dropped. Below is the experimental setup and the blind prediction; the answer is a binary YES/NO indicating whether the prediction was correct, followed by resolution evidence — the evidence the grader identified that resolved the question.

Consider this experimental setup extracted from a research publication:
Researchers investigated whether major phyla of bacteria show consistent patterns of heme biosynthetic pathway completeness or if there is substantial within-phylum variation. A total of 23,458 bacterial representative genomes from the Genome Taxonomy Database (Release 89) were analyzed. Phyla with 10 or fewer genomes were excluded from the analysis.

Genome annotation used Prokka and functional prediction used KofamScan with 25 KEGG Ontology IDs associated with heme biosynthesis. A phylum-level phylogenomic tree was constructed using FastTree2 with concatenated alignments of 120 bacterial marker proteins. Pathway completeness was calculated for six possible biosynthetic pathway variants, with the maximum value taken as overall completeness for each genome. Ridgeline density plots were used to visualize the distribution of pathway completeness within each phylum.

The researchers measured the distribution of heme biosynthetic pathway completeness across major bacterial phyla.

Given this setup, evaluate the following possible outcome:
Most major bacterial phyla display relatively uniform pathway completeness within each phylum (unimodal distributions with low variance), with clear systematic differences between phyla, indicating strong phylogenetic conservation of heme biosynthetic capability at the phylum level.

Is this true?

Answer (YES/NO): NO